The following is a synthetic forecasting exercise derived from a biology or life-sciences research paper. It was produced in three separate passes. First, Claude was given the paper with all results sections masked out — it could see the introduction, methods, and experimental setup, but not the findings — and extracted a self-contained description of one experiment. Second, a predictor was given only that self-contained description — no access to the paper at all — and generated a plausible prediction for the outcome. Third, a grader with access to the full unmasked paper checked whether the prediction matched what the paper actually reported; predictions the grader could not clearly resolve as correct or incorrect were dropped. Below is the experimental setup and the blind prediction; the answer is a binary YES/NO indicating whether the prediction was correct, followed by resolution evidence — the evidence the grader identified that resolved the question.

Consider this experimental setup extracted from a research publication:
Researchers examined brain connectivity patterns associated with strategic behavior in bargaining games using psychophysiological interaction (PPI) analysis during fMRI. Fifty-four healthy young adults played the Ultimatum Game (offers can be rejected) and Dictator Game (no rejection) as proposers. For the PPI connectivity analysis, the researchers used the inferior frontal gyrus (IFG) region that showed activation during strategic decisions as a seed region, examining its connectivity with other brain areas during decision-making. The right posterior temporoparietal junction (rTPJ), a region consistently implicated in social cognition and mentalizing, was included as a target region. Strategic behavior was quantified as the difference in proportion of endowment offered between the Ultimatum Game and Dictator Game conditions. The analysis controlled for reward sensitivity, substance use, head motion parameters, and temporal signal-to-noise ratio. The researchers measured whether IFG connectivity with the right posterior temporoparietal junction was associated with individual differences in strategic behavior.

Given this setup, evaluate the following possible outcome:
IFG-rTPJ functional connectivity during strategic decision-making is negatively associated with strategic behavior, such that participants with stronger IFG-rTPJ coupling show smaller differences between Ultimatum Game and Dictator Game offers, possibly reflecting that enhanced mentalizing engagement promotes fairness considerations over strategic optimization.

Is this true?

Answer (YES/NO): NO